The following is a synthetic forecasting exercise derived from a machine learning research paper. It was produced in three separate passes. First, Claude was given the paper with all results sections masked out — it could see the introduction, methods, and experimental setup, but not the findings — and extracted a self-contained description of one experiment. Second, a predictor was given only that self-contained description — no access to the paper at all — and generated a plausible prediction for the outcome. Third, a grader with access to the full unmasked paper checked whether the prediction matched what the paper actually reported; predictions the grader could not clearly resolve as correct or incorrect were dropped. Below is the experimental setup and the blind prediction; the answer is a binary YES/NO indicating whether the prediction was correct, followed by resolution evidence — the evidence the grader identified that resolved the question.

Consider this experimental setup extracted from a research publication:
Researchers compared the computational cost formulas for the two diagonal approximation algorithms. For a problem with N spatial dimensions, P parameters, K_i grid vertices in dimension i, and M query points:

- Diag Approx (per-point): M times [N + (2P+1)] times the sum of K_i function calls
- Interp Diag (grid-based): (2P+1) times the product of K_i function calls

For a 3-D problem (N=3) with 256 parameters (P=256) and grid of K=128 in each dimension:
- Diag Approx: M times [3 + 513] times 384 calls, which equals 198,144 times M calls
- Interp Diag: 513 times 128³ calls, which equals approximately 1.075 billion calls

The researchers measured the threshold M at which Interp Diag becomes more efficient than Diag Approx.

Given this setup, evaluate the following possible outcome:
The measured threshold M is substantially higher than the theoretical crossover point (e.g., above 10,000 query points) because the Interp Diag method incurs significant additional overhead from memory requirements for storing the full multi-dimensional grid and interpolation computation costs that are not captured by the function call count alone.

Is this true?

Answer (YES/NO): NO